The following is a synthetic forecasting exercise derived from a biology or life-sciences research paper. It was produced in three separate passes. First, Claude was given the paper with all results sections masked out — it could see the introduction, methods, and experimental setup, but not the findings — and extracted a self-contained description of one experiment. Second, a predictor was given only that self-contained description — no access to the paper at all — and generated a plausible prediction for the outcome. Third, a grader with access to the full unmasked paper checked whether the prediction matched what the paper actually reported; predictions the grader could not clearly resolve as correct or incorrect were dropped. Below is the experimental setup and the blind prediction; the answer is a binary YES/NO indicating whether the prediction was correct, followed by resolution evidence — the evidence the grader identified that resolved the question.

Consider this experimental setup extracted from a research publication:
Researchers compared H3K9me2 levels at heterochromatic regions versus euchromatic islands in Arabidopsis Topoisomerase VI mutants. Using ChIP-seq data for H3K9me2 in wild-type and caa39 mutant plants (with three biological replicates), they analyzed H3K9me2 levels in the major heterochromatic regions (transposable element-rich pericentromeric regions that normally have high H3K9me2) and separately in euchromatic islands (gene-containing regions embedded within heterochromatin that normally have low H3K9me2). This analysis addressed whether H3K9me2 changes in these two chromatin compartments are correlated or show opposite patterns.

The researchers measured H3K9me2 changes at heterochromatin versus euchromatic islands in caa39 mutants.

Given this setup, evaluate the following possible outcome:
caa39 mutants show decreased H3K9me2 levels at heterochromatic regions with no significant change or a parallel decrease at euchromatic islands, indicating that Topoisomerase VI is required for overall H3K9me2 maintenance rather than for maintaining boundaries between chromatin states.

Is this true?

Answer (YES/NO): NO